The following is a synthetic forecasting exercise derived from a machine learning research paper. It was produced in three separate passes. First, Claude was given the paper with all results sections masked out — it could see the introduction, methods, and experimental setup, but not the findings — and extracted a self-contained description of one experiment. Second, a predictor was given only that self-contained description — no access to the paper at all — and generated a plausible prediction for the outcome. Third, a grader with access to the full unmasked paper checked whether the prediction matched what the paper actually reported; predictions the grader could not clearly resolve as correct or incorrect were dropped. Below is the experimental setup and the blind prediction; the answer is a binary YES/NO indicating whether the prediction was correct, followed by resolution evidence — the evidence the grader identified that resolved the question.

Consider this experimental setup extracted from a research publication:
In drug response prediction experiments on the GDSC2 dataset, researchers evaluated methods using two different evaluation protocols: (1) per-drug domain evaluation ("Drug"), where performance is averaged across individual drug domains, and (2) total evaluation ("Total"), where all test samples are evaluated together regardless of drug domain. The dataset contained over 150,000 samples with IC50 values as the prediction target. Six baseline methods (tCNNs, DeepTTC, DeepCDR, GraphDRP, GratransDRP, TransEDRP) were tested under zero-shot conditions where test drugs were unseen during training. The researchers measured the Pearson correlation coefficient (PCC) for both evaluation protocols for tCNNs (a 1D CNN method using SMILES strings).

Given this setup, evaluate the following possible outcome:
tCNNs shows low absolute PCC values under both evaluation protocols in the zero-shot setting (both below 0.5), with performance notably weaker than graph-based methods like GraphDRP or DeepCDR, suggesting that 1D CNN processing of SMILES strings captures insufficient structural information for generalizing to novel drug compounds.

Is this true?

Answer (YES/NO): NO